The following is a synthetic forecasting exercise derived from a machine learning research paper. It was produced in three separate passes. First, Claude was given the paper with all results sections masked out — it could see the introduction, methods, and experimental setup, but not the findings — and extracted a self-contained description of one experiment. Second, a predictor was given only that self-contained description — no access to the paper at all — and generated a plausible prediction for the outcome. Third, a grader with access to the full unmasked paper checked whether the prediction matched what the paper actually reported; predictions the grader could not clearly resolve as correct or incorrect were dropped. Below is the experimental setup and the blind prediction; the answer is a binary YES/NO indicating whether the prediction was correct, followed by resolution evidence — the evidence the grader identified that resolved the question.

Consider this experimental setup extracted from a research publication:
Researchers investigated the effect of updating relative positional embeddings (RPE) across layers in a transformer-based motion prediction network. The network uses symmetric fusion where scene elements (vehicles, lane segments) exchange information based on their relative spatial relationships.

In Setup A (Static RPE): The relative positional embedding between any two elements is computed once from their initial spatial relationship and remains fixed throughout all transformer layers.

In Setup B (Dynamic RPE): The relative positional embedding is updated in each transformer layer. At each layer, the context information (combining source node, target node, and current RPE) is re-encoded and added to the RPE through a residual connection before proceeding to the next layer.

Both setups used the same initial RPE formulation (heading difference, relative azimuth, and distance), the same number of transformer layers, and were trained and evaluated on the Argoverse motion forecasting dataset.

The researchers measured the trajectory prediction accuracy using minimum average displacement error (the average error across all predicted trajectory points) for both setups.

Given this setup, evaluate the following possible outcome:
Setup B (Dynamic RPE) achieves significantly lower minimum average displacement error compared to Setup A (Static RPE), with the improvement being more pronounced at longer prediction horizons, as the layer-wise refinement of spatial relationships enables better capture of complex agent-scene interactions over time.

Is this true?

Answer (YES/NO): NO